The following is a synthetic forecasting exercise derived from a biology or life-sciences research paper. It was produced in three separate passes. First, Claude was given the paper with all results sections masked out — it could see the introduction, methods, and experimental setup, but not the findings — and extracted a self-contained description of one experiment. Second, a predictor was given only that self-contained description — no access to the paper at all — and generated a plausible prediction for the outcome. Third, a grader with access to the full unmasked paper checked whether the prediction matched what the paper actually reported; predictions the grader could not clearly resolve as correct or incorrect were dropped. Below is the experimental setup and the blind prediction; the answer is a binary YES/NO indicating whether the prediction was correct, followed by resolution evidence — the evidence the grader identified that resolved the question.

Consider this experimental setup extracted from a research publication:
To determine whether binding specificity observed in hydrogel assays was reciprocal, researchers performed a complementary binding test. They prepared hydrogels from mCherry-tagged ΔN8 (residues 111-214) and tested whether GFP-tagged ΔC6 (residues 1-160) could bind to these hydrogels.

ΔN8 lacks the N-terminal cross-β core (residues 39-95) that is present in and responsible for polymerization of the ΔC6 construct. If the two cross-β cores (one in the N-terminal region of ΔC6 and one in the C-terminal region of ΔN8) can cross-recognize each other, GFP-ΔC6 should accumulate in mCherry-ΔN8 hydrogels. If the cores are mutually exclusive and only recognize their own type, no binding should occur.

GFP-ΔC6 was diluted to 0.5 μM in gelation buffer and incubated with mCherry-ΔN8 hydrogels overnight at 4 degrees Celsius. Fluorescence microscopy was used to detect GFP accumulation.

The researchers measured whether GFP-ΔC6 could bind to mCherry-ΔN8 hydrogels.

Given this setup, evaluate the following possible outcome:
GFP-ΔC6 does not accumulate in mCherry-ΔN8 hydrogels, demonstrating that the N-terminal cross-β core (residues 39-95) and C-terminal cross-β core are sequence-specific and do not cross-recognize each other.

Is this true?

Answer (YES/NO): YES